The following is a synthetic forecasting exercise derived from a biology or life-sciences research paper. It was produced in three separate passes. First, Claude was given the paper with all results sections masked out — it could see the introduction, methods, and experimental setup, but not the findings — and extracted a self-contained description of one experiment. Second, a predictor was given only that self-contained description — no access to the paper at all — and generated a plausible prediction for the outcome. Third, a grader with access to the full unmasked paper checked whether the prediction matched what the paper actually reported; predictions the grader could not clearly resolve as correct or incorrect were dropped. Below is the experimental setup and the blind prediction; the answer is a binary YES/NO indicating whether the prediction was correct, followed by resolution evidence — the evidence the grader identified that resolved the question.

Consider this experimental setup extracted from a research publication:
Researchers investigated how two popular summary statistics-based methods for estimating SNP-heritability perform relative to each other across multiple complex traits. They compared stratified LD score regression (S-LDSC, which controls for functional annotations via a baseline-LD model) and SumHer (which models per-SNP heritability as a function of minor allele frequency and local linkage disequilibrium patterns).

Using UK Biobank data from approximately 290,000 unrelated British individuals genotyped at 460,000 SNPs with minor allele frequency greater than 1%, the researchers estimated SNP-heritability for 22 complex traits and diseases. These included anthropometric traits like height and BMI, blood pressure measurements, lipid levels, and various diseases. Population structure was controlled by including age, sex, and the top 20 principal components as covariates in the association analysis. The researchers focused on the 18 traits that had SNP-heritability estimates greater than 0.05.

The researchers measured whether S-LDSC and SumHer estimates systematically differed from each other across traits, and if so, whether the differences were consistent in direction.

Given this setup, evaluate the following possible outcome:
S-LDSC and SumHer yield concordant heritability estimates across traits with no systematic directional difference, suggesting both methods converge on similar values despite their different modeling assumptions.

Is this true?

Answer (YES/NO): NO